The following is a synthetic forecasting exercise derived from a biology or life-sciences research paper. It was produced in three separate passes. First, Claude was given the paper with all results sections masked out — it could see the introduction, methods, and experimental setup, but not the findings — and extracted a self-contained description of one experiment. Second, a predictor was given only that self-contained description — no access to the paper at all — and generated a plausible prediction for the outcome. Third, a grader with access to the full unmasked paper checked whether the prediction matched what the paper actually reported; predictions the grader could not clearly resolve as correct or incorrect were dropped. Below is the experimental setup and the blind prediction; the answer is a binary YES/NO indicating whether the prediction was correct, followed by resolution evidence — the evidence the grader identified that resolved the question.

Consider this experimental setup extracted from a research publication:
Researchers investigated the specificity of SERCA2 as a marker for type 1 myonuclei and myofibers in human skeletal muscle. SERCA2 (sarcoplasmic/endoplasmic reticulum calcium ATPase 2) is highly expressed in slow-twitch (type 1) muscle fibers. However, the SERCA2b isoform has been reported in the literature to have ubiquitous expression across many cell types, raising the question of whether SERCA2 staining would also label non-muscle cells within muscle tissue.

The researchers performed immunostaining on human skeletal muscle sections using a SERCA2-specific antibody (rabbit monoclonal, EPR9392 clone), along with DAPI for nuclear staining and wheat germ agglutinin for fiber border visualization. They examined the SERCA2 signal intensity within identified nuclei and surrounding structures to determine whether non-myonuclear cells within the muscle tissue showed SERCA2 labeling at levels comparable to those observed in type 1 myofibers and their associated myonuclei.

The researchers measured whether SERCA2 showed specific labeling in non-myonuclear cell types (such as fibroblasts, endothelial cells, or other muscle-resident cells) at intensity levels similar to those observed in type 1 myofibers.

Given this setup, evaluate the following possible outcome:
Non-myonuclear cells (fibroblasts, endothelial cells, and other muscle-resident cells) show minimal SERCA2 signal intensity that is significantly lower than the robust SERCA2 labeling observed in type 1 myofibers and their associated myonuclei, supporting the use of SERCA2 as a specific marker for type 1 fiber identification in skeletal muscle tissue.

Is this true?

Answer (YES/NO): YES